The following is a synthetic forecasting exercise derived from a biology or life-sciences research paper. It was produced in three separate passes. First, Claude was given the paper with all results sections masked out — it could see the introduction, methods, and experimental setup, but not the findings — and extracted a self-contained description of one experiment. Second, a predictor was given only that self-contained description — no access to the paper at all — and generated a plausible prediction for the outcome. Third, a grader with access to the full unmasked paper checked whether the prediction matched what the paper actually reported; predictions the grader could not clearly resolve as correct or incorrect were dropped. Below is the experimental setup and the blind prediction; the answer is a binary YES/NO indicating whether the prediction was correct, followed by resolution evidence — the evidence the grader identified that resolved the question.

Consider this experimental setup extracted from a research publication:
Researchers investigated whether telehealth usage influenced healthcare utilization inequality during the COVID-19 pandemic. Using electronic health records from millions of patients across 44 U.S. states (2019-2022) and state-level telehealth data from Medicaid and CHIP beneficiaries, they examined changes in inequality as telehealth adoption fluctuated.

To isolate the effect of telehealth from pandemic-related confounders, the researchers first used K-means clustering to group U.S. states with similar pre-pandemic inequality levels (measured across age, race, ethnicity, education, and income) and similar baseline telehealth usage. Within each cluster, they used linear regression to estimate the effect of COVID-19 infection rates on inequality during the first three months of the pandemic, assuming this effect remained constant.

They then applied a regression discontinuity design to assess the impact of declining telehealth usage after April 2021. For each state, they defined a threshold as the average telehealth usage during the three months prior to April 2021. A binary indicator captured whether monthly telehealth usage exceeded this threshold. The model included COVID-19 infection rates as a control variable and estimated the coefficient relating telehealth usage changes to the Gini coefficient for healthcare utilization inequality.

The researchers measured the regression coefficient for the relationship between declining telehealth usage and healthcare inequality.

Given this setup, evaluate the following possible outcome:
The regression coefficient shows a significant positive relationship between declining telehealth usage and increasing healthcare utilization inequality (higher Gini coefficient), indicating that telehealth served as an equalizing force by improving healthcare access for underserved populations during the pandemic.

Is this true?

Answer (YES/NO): NO